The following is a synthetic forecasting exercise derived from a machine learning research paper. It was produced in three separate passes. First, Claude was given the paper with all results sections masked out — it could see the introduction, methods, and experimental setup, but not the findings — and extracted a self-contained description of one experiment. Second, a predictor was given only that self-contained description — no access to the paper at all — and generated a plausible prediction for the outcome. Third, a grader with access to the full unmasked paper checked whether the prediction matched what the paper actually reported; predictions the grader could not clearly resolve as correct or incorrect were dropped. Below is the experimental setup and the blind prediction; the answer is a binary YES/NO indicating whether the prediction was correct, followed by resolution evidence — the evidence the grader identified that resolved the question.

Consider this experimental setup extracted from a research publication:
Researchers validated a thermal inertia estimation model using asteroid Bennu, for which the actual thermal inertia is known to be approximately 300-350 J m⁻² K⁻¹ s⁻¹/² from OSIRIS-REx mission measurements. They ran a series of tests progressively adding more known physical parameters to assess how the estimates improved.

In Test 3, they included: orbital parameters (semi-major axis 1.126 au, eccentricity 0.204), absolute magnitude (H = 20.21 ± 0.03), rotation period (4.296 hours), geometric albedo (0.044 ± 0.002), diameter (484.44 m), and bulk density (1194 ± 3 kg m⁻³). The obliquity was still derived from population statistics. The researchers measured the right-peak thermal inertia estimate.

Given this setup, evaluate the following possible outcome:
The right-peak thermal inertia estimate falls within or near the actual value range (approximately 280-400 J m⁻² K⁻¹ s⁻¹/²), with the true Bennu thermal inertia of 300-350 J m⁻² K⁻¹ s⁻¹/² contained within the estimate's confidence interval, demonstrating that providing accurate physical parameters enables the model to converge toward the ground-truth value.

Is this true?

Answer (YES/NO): YES